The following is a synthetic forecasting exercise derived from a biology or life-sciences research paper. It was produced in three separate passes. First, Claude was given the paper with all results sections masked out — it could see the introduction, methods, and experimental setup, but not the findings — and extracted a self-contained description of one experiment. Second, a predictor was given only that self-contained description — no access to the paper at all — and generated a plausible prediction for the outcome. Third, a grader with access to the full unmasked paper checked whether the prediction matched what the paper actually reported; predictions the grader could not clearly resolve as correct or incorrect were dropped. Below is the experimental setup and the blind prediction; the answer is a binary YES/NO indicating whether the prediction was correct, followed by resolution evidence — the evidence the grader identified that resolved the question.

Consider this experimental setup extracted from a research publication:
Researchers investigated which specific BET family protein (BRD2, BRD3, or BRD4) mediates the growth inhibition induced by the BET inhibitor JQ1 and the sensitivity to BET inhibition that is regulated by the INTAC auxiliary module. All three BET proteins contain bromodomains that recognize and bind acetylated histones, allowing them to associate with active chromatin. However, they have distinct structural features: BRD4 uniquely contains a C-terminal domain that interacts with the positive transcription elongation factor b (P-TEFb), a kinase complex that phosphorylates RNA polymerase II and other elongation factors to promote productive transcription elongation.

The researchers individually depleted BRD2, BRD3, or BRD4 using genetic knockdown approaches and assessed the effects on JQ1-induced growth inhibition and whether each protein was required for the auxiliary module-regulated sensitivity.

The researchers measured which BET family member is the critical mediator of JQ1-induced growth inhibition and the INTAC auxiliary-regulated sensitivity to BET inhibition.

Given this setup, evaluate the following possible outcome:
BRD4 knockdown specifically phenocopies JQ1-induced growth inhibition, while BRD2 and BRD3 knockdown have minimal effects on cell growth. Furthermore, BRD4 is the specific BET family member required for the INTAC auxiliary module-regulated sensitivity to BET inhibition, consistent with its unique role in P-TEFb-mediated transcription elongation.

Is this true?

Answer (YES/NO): YES